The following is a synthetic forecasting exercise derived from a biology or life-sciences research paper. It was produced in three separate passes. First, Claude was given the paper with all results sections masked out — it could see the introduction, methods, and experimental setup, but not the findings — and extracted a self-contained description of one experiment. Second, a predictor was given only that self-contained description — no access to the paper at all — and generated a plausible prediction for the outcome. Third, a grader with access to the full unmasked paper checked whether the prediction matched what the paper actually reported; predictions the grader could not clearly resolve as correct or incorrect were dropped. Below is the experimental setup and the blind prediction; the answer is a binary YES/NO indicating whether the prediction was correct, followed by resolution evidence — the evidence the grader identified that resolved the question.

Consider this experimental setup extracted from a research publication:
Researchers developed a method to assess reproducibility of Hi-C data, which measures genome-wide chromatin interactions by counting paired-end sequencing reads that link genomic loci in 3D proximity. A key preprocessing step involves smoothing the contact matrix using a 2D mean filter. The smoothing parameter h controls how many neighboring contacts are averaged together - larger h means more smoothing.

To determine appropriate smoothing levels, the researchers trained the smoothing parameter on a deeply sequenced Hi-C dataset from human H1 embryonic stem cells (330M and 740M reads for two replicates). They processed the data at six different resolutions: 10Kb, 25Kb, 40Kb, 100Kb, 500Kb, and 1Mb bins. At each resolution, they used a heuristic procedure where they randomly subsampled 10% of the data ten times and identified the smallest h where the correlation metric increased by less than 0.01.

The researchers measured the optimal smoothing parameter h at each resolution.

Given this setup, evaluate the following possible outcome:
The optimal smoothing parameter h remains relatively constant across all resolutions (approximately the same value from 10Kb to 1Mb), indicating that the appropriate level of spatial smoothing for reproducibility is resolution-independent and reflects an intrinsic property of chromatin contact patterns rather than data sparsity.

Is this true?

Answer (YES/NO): NO